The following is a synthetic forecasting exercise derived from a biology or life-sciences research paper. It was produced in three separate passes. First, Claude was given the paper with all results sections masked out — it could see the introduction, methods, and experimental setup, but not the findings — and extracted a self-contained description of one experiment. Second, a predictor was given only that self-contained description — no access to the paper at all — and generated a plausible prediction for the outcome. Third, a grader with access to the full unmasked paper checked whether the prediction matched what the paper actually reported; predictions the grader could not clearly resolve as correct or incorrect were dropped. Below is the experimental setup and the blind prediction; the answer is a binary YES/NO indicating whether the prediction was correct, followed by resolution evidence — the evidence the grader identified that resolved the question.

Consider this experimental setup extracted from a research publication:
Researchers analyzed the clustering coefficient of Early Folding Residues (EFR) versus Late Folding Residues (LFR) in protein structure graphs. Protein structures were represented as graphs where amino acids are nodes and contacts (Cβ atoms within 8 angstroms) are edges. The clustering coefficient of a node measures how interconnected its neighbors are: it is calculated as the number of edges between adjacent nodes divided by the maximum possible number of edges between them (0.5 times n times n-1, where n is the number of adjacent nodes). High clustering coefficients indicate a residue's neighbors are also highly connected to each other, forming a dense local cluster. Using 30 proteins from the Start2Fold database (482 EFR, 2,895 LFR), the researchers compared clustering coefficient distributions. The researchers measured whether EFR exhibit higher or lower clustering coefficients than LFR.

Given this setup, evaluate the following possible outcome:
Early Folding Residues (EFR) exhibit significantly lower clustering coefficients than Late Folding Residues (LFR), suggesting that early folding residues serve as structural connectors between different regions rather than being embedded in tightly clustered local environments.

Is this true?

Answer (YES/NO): YES